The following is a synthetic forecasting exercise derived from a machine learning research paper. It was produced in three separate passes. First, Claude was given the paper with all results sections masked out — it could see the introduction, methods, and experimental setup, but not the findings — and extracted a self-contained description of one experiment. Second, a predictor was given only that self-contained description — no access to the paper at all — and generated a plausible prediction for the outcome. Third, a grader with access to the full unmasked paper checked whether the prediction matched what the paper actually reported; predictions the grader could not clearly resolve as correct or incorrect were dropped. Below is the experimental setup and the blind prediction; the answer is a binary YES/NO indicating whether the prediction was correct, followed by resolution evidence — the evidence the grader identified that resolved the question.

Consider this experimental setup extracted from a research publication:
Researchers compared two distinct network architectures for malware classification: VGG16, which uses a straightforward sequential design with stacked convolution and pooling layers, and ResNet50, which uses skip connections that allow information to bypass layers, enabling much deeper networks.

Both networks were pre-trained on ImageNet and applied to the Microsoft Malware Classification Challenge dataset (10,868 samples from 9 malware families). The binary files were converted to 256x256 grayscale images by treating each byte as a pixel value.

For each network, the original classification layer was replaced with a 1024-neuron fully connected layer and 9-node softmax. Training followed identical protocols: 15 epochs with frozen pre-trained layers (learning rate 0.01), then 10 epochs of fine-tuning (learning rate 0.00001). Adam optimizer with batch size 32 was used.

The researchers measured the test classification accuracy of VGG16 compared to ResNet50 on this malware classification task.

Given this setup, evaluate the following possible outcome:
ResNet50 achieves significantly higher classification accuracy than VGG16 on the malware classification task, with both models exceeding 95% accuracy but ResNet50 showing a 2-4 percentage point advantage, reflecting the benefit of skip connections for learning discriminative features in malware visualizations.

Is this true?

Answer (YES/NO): NO